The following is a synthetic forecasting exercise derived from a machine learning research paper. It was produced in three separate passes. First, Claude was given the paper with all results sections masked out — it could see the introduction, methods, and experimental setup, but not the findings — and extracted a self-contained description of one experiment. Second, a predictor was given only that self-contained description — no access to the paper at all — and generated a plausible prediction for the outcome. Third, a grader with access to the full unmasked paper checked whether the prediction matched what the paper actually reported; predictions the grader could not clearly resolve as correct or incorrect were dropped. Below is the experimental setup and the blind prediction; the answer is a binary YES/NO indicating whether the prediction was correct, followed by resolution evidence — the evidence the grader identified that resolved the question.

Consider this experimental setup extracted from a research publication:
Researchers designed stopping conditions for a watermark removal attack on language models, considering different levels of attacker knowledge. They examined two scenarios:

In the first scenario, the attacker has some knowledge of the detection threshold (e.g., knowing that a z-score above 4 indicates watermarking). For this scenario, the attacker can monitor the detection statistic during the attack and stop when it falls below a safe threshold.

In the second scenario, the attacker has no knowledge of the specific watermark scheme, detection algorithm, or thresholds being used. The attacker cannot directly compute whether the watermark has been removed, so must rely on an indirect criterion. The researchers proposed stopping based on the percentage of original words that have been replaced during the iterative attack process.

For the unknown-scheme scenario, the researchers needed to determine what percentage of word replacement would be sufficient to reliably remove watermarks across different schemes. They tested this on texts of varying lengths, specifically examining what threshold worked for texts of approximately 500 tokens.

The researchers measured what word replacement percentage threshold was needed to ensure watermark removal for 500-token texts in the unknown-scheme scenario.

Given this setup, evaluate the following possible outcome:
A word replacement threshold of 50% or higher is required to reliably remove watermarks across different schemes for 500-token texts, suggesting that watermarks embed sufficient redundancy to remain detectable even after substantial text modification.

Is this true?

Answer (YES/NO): YES